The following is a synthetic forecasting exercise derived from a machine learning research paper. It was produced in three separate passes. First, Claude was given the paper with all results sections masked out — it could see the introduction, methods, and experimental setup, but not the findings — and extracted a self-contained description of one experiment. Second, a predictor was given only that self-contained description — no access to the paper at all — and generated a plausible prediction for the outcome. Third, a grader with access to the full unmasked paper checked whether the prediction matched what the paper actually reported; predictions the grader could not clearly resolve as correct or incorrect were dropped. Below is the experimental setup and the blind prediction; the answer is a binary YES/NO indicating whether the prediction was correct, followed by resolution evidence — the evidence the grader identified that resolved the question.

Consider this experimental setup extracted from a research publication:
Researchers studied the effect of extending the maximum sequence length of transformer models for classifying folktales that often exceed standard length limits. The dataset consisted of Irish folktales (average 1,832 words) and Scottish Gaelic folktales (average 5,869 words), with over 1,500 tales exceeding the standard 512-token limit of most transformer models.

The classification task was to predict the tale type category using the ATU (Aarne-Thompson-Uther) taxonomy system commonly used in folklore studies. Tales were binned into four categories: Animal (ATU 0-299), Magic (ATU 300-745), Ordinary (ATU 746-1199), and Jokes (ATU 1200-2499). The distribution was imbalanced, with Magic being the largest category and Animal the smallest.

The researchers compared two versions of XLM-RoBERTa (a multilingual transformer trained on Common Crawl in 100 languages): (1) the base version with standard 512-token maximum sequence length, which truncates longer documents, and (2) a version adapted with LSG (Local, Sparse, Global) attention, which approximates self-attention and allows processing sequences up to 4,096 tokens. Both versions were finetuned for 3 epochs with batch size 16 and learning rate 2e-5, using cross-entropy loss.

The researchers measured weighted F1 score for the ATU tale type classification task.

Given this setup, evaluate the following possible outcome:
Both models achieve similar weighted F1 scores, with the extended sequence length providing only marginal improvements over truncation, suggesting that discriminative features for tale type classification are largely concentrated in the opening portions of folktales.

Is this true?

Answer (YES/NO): NO